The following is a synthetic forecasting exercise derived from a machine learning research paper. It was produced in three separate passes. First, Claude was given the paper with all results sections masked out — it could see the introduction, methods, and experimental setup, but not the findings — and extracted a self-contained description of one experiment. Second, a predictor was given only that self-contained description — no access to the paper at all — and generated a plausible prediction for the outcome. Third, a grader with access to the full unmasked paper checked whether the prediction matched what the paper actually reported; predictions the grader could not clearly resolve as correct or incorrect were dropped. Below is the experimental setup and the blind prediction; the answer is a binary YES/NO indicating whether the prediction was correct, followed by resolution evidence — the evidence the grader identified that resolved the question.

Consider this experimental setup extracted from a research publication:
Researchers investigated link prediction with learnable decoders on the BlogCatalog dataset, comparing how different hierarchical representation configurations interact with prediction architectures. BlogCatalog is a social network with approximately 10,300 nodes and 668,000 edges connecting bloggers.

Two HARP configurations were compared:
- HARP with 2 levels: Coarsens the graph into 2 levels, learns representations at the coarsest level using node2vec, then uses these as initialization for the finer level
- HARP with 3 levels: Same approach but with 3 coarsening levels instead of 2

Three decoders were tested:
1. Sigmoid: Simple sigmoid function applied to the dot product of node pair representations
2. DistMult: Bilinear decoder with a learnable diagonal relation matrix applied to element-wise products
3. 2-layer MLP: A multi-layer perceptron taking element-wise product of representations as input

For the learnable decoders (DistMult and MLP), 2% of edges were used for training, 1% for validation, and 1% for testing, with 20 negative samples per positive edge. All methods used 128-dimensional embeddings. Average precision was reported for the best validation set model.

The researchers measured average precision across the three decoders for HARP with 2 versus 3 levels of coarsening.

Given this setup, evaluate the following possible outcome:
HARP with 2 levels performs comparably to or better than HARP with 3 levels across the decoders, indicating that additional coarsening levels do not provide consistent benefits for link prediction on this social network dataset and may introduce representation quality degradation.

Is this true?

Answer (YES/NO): YES